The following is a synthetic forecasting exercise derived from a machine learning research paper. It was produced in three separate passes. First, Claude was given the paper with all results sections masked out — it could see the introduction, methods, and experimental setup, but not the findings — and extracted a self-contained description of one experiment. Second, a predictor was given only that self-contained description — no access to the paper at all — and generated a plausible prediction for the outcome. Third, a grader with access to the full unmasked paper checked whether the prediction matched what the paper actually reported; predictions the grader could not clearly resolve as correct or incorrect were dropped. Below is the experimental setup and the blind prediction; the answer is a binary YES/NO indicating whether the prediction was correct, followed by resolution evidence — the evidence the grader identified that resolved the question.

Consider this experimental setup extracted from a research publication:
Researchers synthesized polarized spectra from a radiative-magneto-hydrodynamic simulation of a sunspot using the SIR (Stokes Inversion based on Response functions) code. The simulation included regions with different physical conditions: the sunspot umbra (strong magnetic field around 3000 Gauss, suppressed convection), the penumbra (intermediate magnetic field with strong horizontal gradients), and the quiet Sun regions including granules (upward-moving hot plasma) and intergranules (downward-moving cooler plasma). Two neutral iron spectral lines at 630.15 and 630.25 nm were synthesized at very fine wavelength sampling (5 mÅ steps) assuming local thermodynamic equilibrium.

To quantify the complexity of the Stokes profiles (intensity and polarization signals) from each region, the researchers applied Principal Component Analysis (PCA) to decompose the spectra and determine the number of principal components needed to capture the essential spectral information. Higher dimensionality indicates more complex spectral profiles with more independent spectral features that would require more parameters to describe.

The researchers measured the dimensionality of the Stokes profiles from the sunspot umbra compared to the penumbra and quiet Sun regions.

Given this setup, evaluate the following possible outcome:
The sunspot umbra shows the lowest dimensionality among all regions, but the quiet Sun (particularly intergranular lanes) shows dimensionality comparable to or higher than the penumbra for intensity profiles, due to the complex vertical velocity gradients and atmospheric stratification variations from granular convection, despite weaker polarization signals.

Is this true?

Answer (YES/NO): YES